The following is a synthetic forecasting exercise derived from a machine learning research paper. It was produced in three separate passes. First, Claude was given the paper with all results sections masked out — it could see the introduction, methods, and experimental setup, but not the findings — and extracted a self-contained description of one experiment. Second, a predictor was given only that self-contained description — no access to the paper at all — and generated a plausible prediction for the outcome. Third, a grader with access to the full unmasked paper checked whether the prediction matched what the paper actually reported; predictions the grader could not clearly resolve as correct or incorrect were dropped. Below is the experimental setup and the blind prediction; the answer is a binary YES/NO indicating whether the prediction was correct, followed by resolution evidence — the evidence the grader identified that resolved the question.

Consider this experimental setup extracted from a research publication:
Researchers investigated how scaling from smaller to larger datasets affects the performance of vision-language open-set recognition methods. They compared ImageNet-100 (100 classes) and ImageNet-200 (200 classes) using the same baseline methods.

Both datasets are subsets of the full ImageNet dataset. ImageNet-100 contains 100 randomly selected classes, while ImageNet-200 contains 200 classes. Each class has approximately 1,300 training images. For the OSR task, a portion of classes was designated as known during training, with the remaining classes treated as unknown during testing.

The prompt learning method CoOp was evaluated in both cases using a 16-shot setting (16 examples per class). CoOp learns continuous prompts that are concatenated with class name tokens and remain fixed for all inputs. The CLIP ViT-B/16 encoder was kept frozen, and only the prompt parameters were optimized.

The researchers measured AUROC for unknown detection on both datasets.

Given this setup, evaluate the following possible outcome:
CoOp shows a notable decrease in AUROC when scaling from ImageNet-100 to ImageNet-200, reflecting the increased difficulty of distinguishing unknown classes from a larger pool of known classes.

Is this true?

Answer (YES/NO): YES